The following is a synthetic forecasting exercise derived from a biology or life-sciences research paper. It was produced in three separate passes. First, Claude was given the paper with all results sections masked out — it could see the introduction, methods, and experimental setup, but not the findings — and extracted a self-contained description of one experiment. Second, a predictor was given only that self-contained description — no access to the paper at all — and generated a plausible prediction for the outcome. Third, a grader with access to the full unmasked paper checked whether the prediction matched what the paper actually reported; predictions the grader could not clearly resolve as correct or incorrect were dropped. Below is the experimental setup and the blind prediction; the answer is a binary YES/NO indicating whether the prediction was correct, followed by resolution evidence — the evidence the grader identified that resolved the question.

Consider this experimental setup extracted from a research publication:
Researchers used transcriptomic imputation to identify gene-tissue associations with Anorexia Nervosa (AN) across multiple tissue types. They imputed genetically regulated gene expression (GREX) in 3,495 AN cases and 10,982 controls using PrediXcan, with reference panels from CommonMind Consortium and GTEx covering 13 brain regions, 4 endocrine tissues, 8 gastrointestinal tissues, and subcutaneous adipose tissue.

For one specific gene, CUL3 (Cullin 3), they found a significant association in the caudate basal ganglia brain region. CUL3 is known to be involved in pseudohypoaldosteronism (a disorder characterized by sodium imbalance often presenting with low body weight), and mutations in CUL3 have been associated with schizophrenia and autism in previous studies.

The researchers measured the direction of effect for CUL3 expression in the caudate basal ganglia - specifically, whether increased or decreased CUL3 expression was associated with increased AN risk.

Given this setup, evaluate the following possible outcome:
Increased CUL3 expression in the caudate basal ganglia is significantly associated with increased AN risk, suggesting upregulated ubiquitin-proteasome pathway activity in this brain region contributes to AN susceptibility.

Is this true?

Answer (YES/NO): YES